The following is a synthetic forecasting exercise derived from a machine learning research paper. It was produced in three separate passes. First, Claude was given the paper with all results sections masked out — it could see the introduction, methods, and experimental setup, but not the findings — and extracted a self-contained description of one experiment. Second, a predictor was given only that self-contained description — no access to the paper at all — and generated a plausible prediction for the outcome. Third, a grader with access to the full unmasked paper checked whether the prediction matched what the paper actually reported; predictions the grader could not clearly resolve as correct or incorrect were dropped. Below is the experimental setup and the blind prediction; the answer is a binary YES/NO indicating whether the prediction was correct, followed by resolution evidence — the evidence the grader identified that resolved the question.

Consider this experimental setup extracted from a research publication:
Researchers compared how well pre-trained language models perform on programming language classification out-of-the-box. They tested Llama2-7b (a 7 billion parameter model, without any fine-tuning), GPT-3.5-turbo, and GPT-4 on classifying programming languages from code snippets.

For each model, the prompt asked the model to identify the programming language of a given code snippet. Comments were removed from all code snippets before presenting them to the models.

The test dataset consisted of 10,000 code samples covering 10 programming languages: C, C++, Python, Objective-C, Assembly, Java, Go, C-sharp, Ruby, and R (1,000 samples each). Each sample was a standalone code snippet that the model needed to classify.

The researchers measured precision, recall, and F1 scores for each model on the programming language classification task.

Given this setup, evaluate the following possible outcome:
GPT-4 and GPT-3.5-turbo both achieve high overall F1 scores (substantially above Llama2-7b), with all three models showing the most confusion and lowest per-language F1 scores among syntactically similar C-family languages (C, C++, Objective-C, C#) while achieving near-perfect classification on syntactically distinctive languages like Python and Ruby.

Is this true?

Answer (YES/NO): NO